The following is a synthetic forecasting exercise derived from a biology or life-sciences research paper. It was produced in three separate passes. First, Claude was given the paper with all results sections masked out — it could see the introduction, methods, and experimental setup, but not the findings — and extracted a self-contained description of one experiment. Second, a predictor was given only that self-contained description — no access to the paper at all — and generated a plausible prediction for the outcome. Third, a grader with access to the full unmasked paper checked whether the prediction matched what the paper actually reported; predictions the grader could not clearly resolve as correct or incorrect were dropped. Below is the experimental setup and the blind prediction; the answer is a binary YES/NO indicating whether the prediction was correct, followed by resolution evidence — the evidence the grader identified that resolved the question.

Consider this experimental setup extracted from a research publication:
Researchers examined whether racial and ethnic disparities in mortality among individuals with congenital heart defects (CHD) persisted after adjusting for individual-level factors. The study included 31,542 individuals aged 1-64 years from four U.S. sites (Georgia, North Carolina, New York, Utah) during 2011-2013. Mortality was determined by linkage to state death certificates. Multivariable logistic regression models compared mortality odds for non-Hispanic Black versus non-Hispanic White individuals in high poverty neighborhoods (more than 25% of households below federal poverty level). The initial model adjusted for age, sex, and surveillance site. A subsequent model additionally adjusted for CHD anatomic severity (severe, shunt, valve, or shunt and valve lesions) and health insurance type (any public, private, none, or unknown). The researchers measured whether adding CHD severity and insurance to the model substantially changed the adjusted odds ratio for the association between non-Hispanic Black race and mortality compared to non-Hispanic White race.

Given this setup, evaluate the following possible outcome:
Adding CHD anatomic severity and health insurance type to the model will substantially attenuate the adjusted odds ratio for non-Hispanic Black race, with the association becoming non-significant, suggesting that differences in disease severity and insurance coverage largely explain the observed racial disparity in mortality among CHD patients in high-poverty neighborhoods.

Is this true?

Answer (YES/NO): NO